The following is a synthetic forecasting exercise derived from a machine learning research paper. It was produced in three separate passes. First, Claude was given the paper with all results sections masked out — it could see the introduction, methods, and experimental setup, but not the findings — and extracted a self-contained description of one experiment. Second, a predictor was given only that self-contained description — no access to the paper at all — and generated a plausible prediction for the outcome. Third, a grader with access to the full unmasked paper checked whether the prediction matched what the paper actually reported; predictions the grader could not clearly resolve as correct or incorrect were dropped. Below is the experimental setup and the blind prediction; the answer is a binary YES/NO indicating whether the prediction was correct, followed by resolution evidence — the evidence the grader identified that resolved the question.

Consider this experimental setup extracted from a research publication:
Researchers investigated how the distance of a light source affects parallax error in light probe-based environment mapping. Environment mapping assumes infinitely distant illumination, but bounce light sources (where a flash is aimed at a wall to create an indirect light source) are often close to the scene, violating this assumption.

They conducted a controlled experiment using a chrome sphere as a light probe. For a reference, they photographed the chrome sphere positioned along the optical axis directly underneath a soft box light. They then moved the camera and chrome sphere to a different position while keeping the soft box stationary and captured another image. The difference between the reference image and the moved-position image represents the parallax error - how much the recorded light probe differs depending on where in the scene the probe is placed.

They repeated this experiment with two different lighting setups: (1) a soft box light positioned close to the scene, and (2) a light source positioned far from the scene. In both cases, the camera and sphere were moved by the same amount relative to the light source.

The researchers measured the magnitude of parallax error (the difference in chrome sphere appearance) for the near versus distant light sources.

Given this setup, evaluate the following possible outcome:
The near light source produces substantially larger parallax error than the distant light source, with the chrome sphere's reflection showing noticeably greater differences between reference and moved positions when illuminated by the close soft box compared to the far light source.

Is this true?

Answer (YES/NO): YES